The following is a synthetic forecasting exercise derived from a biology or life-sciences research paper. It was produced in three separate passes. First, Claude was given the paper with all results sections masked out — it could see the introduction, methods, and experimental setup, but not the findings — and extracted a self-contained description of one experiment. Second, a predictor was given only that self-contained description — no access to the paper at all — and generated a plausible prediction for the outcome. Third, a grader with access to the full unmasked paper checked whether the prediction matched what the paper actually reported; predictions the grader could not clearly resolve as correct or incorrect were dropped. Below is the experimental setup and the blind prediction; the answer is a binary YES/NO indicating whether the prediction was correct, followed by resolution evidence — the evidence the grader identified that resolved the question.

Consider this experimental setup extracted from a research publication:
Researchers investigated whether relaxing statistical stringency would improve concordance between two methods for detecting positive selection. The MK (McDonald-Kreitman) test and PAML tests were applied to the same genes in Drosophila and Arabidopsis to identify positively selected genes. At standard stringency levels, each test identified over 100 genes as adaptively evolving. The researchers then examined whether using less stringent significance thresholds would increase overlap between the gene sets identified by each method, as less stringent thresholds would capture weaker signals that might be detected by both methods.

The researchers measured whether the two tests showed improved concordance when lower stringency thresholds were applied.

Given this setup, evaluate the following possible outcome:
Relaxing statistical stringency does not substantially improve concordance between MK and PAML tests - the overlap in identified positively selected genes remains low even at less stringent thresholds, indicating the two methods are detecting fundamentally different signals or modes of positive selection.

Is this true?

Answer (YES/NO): NO